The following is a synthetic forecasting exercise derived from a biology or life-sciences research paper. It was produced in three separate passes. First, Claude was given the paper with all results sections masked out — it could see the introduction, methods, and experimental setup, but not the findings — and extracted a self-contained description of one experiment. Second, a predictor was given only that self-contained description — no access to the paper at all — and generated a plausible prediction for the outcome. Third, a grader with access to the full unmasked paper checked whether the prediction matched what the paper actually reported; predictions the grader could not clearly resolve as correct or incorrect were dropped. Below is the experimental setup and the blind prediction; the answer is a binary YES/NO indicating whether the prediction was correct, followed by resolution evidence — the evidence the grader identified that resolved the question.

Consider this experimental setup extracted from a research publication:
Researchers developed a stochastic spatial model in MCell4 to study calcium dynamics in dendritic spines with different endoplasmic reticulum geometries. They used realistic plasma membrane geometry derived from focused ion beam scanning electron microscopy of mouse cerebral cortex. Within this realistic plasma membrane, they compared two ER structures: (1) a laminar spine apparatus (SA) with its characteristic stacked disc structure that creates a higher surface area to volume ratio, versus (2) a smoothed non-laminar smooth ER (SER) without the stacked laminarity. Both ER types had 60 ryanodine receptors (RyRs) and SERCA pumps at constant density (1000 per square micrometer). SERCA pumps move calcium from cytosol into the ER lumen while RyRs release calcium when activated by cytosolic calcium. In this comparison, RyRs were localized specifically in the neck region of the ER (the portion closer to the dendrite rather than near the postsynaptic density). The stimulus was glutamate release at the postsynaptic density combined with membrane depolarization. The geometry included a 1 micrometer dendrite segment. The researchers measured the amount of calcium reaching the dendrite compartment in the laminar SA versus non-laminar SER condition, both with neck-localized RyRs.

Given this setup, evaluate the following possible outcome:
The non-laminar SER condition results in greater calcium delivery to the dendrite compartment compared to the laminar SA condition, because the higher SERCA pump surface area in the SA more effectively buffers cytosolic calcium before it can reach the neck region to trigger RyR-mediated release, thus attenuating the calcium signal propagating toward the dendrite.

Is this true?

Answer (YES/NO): NO